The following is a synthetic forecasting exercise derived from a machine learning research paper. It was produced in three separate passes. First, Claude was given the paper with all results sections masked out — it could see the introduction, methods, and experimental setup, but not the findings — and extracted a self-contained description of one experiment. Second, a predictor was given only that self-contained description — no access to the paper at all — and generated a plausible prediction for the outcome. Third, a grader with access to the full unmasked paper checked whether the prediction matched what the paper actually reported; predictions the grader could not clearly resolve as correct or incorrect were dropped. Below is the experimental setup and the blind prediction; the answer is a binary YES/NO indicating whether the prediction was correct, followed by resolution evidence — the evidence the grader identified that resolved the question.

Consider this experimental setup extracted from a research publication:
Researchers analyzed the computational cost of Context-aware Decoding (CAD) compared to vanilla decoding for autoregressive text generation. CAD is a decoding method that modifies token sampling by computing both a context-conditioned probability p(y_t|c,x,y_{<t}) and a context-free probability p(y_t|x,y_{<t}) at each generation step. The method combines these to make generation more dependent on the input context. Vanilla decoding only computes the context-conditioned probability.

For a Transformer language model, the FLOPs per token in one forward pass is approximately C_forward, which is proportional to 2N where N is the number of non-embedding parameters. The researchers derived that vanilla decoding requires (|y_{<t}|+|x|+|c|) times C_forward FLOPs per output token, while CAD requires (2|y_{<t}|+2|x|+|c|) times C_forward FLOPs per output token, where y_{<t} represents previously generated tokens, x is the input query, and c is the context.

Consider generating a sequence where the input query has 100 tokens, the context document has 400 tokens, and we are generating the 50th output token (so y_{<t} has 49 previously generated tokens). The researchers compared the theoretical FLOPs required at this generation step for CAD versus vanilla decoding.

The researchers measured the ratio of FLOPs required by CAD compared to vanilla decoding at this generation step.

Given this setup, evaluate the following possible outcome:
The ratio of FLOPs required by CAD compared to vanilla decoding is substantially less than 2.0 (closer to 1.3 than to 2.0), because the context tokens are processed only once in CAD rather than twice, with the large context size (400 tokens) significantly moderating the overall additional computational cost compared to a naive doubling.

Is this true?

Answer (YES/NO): YES